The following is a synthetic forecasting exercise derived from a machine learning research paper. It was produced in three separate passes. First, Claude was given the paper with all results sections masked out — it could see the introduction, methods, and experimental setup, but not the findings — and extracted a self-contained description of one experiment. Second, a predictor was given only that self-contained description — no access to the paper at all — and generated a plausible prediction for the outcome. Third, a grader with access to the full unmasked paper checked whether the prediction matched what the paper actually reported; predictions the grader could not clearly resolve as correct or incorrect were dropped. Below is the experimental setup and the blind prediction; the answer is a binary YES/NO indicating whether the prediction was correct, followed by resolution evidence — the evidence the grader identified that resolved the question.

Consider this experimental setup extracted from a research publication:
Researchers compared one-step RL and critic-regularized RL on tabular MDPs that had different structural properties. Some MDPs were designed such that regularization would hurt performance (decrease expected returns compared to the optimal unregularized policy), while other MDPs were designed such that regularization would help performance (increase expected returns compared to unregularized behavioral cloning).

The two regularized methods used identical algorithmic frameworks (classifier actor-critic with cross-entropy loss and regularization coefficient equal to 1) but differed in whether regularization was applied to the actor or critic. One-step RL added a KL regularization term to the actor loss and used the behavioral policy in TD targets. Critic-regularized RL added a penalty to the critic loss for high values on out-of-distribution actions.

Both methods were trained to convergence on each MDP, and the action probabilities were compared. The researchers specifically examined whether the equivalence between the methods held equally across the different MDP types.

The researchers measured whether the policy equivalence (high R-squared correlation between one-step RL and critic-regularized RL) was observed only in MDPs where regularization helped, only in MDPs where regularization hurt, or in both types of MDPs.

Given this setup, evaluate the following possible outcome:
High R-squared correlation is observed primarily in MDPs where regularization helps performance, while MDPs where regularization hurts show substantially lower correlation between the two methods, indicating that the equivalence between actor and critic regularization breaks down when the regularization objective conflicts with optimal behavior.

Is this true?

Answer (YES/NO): NO